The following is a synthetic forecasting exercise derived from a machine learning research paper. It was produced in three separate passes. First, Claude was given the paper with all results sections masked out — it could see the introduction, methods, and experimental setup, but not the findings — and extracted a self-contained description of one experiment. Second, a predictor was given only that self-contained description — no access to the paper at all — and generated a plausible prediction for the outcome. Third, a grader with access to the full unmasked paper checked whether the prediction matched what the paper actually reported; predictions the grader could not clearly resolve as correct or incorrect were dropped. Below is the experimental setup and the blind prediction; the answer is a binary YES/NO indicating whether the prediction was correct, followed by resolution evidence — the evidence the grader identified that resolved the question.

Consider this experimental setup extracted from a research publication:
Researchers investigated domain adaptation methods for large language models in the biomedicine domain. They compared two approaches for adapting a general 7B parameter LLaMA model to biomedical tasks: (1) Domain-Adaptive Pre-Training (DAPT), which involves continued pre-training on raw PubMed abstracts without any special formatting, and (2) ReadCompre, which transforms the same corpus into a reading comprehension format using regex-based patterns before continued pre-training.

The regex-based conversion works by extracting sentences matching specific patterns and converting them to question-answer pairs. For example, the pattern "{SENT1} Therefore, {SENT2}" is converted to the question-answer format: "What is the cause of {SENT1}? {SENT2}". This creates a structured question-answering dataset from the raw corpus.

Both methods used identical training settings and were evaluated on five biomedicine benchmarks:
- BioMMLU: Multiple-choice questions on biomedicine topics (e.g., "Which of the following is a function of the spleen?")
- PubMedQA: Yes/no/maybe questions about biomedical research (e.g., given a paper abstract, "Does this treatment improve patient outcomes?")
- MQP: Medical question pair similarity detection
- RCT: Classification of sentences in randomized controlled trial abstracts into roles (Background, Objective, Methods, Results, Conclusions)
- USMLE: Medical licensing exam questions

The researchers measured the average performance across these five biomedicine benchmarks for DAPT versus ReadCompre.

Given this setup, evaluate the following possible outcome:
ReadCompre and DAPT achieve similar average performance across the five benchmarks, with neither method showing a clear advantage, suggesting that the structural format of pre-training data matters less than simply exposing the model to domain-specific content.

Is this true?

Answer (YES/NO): NO